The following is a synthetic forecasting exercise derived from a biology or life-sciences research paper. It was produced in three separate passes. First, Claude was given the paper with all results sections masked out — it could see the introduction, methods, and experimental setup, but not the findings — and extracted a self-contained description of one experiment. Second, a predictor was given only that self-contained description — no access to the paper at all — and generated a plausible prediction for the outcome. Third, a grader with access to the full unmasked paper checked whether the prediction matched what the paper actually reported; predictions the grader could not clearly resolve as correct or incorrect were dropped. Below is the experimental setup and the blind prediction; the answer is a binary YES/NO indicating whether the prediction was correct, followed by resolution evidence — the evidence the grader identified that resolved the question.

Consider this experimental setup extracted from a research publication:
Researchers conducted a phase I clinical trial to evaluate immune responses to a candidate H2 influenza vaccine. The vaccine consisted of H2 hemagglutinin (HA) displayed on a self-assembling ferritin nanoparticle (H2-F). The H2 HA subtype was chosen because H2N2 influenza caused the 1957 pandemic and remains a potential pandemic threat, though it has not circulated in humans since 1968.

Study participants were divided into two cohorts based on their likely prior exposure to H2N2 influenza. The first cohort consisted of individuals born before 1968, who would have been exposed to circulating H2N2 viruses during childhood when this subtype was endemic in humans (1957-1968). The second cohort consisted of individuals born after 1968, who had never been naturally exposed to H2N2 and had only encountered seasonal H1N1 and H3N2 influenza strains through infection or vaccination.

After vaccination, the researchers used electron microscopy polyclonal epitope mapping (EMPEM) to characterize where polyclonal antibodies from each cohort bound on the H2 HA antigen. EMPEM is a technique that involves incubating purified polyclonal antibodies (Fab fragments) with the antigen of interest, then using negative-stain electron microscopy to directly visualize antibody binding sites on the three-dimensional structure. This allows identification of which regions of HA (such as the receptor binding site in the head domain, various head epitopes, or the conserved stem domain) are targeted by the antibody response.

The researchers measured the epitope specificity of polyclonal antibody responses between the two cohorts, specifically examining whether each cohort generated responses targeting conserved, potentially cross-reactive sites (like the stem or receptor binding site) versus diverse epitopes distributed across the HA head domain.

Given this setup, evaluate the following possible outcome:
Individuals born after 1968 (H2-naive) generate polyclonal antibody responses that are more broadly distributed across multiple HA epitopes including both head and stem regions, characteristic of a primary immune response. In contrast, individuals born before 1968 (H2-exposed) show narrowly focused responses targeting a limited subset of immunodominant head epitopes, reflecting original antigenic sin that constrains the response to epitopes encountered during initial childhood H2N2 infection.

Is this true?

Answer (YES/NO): NO